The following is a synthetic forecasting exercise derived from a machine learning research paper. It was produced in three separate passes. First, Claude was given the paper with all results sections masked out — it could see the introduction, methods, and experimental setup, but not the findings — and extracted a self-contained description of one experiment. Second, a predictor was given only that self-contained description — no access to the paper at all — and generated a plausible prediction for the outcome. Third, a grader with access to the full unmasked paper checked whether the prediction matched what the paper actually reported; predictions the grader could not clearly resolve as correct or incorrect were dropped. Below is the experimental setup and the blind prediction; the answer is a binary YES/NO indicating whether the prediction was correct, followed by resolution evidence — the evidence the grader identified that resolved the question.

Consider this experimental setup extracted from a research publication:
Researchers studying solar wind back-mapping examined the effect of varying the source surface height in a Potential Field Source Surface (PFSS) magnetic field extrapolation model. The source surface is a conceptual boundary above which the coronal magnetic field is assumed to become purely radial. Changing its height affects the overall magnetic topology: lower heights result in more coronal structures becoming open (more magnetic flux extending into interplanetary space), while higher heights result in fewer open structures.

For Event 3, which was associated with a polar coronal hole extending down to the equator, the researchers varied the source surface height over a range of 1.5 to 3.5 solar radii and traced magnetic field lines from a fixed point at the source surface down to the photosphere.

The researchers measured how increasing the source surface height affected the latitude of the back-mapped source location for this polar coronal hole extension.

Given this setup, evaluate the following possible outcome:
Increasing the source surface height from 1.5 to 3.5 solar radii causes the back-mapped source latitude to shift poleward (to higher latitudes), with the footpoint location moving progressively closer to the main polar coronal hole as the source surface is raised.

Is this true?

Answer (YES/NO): YES